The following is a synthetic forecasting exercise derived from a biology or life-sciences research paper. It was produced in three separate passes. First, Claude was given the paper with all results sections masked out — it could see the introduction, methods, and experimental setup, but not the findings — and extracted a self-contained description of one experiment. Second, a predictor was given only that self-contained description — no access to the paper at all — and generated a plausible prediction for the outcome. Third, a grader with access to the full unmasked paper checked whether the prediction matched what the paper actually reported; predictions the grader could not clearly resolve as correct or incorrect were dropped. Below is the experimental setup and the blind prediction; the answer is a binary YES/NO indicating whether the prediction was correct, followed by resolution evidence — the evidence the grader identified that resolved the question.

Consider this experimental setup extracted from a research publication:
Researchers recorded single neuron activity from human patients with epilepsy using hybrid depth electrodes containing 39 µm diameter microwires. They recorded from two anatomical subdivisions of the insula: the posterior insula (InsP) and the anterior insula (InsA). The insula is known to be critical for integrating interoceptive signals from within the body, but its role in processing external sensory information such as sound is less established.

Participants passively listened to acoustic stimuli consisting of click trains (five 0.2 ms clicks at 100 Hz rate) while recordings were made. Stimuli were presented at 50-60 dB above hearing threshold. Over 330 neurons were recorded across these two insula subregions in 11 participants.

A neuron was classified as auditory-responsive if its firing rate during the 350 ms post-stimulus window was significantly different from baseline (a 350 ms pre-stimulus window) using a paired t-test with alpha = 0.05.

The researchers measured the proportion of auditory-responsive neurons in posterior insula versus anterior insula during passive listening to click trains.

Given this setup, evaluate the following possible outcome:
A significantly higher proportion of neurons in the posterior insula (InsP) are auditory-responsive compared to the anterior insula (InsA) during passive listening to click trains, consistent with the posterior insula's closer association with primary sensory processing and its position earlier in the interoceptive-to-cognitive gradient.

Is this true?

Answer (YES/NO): YES